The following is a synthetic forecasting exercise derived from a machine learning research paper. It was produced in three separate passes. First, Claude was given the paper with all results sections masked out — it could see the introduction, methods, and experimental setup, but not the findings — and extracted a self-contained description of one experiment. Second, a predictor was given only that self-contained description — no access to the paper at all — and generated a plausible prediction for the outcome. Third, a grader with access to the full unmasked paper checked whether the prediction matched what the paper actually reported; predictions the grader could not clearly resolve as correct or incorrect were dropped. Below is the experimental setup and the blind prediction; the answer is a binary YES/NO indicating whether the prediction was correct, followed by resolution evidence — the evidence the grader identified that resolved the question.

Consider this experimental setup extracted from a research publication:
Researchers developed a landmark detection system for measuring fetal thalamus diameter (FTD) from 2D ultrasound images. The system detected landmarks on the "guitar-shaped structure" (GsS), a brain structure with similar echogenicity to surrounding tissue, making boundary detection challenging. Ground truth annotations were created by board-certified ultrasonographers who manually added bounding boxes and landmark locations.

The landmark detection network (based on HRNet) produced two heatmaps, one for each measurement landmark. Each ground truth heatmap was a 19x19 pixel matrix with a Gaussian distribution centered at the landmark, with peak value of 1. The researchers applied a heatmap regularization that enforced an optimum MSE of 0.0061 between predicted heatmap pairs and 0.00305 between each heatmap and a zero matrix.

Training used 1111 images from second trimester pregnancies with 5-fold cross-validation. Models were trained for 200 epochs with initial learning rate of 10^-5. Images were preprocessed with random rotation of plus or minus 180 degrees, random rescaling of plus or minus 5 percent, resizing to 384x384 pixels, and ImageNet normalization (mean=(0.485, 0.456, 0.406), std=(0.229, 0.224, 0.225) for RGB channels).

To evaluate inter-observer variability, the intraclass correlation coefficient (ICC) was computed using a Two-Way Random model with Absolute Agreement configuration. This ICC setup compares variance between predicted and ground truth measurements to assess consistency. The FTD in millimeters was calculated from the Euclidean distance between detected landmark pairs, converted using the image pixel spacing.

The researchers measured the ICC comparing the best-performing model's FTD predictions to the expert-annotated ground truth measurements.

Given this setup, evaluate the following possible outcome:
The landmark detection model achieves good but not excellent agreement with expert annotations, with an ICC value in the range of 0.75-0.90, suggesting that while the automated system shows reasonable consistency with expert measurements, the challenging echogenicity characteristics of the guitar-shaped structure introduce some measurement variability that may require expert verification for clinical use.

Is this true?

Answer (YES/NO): NO